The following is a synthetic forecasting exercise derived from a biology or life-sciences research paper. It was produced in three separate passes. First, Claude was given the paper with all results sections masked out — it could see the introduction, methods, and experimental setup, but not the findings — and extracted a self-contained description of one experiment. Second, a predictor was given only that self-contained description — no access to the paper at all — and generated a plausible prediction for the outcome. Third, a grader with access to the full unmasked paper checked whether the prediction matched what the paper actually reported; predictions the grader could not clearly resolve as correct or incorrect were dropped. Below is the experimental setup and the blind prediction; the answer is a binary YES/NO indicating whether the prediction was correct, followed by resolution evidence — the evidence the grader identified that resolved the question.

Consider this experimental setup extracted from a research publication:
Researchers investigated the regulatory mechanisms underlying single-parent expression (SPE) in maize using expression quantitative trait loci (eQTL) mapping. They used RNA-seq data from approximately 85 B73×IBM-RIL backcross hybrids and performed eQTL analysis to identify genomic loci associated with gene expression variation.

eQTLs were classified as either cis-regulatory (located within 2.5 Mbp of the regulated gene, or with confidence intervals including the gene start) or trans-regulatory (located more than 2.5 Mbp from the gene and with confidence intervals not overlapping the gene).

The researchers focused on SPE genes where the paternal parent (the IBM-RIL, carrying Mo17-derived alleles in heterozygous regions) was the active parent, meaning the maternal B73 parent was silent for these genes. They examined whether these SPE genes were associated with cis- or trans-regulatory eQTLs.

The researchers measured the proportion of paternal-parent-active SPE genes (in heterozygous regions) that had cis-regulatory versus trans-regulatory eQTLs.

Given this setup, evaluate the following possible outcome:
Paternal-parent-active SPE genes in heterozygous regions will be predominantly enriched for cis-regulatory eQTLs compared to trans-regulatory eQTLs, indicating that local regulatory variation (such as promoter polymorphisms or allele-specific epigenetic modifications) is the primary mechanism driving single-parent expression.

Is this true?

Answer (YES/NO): NO